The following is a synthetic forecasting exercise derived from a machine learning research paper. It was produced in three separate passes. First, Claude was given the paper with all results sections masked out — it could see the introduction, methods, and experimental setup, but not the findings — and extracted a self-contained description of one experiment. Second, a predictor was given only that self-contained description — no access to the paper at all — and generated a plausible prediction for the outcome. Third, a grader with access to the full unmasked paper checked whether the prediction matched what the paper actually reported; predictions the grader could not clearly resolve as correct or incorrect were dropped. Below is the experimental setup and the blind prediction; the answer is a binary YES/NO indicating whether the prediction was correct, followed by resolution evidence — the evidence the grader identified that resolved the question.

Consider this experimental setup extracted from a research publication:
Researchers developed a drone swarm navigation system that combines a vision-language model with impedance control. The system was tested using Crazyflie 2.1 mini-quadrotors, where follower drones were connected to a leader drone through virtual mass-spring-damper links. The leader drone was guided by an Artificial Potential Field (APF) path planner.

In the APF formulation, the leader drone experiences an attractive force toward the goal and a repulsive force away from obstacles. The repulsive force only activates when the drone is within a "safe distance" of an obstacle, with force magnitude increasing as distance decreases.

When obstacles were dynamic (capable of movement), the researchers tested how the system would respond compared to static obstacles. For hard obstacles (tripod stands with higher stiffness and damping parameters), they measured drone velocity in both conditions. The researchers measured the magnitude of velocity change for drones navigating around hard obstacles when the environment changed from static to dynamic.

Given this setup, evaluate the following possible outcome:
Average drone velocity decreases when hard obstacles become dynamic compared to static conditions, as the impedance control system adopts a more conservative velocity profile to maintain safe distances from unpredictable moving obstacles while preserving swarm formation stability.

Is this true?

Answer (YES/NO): YES